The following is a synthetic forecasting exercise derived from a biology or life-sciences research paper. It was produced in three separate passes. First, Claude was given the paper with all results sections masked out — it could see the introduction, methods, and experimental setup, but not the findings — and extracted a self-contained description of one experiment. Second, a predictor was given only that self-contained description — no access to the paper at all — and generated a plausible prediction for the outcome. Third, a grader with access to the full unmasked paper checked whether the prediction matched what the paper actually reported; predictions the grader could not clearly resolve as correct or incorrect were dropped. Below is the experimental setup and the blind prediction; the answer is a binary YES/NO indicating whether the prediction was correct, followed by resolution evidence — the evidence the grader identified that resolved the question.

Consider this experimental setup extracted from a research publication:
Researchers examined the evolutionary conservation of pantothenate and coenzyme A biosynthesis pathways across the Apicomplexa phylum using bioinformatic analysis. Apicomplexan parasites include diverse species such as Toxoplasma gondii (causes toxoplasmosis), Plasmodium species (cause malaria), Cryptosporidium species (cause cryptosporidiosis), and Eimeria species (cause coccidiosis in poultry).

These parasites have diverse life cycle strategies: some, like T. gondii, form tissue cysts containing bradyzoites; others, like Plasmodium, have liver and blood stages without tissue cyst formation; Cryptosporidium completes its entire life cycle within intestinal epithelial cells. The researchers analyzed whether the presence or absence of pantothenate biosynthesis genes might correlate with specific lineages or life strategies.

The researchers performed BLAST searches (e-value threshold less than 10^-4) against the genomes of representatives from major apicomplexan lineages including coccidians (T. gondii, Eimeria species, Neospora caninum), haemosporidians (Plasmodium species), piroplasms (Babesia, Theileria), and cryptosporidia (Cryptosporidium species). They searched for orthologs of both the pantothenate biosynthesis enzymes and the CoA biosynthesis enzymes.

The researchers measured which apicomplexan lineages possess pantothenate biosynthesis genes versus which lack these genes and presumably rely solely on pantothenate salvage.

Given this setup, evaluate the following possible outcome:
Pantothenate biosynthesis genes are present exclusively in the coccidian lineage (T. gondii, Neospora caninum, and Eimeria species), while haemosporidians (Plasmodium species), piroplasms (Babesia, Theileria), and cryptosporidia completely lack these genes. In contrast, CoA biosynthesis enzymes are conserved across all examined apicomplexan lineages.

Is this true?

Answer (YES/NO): YES